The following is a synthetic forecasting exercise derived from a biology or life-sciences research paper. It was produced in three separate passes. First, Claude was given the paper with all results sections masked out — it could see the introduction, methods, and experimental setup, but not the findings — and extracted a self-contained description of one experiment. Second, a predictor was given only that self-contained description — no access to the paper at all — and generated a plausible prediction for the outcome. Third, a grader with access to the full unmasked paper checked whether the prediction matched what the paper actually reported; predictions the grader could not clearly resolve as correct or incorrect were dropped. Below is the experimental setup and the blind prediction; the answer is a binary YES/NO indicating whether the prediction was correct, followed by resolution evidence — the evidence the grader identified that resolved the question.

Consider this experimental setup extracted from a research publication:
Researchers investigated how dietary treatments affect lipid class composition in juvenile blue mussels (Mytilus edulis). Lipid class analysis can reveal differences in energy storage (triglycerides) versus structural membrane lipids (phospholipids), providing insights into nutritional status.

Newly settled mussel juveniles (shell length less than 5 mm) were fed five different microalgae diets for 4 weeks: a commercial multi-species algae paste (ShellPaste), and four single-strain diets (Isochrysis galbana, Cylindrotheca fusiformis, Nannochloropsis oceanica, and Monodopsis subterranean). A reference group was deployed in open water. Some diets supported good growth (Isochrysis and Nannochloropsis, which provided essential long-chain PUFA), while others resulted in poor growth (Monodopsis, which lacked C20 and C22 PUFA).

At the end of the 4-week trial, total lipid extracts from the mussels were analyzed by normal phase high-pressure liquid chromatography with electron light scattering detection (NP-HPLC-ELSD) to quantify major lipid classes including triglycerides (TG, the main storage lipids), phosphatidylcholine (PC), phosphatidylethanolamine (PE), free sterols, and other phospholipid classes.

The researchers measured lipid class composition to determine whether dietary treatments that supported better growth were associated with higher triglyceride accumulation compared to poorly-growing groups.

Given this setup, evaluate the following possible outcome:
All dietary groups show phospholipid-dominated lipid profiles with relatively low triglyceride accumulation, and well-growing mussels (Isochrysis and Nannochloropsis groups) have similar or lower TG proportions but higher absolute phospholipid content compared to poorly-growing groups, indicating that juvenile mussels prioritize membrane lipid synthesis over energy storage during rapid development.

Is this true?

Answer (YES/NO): NO